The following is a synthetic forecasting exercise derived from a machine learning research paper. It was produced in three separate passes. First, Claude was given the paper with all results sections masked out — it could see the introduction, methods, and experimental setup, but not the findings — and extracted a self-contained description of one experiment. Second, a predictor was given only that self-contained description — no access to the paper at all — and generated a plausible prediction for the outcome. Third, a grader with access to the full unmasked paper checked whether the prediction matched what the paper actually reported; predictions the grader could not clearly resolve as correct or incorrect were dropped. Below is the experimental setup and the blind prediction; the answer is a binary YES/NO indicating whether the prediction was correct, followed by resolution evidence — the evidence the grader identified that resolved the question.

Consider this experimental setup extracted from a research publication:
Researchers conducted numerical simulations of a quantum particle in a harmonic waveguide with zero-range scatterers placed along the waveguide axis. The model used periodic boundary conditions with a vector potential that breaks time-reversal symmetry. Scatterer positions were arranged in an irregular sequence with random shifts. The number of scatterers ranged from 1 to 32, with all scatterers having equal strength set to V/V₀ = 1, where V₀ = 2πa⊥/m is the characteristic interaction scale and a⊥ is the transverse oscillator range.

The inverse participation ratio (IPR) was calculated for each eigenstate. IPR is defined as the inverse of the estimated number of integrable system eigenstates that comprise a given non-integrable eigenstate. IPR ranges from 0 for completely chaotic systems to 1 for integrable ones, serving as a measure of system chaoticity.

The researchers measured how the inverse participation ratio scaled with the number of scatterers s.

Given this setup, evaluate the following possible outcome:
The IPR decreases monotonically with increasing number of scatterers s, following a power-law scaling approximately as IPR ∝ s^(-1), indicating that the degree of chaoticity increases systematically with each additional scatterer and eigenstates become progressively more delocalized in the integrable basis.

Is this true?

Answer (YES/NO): YES